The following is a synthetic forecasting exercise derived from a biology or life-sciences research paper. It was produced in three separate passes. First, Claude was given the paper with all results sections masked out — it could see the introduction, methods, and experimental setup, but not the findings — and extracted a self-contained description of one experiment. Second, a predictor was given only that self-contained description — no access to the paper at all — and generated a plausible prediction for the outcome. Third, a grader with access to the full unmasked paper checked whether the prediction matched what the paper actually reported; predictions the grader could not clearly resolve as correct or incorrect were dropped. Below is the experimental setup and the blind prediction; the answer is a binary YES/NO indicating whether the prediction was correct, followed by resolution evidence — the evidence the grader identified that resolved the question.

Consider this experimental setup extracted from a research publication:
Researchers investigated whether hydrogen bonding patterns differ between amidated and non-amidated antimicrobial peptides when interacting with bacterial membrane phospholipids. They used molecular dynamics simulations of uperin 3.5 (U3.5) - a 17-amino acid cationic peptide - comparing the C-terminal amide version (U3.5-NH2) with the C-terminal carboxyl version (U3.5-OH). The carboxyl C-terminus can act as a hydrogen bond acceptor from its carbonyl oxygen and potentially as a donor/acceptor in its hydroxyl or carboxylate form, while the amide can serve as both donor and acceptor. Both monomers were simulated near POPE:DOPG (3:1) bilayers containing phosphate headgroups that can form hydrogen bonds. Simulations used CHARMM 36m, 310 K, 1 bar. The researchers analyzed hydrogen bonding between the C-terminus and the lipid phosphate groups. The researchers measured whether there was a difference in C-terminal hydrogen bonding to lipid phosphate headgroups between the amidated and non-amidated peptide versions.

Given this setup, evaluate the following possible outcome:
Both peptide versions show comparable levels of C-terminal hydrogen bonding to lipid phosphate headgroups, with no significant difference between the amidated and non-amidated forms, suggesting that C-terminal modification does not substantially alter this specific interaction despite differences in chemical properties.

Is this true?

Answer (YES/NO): NO